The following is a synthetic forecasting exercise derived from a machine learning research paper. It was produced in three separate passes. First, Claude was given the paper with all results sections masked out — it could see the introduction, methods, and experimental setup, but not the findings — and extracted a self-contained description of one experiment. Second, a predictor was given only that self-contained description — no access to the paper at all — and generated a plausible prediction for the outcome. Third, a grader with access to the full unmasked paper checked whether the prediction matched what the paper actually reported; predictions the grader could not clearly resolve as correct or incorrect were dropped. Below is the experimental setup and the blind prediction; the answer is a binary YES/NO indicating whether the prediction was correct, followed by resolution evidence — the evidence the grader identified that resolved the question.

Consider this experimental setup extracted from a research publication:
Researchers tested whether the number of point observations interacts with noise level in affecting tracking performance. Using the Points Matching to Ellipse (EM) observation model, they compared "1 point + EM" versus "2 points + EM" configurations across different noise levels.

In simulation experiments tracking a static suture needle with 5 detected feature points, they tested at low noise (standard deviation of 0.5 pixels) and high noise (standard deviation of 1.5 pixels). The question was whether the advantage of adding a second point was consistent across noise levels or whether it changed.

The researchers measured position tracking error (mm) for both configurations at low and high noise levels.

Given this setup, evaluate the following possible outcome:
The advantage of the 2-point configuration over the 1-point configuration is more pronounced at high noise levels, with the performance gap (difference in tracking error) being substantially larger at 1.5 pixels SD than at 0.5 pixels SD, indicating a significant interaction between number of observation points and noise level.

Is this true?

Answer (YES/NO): NO